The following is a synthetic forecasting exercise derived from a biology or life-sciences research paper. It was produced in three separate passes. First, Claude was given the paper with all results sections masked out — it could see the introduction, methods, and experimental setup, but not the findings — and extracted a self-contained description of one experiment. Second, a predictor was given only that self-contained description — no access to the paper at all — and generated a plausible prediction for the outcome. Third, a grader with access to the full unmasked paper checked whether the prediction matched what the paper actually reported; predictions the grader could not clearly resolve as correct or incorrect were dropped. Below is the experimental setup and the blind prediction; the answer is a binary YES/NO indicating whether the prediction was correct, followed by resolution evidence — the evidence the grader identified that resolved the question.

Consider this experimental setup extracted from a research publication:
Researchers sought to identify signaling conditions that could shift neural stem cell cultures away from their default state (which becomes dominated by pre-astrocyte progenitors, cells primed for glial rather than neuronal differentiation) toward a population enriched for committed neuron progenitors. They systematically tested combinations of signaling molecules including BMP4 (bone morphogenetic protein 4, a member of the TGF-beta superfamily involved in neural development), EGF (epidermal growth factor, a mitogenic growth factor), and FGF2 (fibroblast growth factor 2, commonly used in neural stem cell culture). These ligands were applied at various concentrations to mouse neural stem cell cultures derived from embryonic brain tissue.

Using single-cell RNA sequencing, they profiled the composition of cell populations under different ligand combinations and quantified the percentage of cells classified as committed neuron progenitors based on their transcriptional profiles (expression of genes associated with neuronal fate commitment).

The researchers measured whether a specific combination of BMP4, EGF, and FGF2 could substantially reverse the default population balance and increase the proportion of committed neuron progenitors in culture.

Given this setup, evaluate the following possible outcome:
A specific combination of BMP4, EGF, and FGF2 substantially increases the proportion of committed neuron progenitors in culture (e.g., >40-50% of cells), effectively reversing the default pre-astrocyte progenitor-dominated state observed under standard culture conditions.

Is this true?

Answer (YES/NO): YES